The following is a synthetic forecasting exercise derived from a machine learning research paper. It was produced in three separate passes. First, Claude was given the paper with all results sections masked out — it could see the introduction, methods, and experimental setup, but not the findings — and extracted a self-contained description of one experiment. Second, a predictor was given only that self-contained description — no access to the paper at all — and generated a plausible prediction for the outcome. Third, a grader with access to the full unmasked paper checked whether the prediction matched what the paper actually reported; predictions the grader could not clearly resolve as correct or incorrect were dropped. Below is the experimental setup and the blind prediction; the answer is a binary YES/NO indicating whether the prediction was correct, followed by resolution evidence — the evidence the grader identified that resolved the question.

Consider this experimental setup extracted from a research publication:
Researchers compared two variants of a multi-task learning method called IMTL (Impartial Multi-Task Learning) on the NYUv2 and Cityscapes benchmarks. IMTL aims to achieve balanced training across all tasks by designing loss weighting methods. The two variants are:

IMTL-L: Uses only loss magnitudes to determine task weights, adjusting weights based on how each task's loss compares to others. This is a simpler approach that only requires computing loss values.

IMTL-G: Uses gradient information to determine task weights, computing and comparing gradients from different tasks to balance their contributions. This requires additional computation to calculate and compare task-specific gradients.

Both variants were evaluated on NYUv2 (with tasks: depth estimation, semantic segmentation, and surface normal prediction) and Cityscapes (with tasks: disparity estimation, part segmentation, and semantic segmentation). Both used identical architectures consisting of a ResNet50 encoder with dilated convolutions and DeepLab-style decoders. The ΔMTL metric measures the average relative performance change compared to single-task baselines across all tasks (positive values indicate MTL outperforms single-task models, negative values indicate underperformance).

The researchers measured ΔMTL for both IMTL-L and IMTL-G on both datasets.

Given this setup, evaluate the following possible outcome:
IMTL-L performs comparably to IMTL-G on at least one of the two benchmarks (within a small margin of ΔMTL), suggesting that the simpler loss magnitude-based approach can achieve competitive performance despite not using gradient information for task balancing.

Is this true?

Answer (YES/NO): NO